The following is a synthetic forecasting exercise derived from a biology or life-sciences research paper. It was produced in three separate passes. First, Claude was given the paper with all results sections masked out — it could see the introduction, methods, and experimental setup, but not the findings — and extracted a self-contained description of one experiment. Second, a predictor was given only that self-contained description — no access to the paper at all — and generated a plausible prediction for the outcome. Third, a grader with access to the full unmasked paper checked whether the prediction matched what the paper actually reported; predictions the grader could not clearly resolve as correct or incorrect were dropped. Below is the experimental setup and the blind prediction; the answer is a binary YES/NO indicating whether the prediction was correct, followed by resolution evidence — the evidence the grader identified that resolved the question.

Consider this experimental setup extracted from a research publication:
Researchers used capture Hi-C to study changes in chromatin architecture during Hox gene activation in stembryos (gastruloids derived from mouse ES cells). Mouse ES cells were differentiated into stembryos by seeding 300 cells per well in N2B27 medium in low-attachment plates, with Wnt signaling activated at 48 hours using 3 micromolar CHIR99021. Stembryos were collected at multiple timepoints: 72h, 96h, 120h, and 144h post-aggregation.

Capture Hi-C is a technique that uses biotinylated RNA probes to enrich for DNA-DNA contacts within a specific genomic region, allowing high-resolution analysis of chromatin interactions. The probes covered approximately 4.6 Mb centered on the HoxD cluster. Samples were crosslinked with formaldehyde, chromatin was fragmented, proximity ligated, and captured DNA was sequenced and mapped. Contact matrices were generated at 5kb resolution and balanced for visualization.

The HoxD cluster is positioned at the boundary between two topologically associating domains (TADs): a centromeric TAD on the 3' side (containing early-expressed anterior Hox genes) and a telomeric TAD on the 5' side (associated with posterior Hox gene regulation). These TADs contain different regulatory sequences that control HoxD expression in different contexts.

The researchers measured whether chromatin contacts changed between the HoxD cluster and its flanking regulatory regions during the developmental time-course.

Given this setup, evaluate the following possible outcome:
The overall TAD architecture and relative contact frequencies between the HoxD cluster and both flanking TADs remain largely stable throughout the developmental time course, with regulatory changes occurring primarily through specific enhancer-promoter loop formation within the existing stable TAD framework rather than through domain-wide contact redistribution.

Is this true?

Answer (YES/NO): NO